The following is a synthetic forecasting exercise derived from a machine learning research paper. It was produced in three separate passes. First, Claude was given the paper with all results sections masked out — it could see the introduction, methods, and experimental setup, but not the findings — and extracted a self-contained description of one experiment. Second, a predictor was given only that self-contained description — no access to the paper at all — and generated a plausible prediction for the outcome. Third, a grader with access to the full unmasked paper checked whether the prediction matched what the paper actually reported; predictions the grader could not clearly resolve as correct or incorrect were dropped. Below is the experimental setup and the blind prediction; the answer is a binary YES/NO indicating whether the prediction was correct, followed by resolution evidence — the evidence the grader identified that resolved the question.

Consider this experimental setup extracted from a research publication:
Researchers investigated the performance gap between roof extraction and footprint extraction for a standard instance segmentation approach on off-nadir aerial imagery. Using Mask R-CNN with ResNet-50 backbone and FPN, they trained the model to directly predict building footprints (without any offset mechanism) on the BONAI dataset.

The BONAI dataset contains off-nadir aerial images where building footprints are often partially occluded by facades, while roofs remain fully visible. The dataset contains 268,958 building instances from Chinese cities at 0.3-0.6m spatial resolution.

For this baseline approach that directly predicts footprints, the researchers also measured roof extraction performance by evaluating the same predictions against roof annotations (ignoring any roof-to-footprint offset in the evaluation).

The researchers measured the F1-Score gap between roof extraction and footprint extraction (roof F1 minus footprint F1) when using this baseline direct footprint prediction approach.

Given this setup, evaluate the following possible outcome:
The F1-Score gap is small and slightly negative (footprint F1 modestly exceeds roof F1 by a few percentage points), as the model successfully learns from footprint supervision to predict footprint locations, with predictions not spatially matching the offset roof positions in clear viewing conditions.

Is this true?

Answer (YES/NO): NO